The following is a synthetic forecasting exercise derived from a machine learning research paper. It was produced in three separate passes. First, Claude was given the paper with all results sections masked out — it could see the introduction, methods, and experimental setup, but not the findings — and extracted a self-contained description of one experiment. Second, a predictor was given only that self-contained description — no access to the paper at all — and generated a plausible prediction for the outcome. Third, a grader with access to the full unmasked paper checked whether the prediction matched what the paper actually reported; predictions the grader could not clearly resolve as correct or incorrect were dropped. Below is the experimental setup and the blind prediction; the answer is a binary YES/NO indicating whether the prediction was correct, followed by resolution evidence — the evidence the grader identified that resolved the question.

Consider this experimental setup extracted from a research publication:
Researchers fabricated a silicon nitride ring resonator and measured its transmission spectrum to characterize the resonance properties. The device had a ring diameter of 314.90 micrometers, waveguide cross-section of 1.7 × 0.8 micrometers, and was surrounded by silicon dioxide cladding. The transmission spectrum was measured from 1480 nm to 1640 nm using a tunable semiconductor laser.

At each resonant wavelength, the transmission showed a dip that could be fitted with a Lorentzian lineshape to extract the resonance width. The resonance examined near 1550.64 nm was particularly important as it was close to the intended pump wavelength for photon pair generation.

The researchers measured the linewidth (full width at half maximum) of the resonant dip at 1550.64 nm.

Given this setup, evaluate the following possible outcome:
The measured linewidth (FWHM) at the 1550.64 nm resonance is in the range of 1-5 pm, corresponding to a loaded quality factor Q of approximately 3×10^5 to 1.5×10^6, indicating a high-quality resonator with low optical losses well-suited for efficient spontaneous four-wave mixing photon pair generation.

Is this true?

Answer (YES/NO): YES